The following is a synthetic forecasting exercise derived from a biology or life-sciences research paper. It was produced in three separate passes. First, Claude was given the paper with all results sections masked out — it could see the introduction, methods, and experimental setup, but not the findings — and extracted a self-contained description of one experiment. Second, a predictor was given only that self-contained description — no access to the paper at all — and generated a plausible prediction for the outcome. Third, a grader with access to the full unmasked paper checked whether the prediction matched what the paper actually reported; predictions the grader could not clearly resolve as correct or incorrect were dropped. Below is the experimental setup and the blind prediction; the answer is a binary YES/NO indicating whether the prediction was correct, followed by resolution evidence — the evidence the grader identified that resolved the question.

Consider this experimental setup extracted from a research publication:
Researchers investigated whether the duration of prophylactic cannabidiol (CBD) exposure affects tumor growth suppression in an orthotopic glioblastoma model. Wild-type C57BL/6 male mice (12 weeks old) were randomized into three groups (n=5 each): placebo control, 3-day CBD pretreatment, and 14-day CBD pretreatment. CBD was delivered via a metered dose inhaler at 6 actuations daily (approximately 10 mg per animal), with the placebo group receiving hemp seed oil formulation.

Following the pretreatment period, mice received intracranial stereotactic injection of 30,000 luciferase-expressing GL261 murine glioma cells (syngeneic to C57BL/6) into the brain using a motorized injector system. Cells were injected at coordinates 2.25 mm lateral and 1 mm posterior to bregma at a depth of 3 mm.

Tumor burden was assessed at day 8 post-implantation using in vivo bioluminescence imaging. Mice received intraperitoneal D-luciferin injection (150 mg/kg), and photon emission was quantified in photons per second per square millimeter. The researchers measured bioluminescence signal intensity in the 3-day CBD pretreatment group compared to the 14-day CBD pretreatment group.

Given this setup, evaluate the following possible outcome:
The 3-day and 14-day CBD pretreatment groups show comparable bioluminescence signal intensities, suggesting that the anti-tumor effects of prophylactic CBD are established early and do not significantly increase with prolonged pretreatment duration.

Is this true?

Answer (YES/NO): NO